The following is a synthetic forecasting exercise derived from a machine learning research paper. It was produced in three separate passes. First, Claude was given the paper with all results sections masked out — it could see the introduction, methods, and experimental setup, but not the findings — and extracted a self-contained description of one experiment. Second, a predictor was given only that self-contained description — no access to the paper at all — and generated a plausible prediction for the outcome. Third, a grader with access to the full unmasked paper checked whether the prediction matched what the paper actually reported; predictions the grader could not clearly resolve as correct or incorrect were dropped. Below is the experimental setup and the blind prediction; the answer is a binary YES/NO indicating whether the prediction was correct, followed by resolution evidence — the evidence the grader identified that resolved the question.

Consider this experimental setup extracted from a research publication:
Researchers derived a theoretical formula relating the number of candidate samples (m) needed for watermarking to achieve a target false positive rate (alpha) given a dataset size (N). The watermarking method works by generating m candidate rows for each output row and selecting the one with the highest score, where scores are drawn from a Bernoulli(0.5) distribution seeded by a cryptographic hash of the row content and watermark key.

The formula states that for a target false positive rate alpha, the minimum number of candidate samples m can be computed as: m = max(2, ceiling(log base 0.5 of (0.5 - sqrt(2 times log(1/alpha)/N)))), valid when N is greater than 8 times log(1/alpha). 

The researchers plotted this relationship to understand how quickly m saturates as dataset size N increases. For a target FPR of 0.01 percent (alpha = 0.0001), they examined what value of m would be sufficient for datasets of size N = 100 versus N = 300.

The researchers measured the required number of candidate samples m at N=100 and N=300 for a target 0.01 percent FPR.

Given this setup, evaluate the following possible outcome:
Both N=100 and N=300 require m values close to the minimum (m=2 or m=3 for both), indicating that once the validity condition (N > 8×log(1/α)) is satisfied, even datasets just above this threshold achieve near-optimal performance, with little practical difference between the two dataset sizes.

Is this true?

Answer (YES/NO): NO